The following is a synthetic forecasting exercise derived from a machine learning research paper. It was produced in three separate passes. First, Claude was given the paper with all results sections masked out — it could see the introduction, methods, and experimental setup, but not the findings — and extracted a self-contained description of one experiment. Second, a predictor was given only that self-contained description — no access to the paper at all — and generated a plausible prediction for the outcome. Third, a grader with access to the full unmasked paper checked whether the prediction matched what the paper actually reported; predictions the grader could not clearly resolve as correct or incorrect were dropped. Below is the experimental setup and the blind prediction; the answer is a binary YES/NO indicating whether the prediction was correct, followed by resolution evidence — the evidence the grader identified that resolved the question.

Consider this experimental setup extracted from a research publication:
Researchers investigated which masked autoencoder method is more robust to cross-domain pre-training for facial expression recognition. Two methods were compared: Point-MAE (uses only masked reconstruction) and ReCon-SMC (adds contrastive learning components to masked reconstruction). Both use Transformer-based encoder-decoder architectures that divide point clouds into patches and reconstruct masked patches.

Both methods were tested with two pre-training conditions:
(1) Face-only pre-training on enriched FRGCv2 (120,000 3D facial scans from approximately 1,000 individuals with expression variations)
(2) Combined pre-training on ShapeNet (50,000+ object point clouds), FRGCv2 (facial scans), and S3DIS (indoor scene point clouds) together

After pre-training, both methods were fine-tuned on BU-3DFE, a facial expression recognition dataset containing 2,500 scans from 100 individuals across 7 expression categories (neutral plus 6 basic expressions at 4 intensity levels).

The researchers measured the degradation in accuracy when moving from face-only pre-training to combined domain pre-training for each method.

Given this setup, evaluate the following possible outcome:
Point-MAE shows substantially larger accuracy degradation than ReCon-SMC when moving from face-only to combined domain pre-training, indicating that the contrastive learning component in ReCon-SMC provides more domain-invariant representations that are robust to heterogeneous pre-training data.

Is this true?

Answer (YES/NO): YES